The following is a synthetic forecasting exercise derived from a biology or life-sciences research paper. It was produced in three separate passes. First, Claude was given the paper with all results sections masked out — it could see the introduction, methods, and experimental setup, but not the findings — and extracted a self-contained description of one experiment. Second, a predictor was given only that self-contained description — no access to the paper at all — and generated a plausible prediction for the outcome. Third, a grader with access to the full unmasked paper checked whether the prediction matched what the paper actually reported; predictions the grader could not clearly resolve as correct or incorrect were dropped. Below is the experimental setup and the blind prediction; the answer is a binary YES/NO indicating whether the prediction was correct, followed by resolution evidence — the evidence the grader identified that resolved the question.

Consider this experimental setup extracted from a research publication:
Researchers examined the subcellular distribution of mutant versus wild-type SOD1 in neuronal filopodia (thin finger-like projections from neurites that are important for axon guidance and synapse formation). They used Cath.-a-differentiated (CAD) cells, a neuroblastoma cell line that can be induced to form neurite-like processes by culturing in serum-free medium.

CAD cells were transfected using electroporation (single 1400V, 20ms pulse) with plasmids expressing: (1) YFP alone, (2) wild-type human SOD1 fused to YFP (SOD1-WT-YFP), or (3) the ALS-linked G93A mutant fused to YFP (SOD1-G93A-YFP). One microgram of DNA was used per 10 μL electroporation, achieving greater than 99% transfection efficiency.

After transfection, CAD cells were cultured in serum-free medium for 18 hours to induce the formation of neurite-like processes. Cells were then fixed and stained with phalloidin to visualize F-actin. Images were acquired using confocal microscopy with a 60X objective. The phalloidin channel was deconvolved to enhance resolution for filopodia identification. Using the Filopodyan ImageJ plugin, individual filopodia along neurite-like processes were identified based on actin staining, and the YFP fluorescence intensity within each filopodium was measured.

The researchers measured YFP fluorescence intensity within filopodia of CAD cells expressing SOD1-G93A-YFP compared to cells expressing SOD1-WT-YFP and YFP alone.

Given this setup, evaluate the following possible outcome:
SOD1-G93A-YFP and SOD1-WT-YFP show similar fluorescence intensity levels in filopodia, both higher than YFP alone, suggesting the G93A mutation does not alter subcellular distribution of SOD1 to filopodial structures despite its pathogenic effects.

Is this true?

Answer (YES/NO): NO